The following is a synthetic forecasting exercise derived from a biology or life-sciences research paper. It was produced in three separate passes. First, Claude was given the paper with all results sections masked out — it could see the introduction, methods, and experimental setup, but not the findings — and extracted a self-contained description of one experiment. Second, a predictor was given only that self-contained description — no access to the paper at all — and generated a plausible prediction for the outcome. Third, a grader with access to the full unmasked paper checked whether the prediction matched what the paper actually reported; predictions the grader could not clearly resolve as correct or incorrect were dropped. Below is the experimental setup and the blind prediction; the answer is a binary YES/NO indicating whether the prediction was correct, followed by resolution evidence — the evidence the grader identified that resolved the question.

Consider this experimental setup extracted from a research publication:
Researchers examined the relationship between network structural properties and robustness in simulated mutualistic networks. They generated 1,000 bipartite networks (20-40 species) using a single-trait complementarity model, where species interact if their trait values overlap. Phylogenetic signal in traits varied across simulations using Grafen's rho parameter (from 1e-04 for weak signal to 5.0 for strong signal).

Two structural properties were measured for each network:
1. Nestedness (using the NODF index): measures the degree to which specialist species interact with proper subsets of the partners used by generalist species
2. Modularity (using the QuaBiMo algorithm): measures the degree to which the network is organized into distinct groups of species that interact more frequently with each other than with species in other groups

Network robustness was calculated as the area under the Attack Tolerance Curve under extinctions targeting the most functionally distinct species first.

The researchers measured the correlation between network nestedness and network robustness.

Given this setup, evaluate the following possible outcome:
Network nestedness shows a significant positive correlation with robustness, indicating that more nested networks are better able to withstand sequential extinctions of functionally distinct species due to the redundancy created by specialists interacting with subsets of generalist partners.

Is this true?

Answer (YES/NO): YES